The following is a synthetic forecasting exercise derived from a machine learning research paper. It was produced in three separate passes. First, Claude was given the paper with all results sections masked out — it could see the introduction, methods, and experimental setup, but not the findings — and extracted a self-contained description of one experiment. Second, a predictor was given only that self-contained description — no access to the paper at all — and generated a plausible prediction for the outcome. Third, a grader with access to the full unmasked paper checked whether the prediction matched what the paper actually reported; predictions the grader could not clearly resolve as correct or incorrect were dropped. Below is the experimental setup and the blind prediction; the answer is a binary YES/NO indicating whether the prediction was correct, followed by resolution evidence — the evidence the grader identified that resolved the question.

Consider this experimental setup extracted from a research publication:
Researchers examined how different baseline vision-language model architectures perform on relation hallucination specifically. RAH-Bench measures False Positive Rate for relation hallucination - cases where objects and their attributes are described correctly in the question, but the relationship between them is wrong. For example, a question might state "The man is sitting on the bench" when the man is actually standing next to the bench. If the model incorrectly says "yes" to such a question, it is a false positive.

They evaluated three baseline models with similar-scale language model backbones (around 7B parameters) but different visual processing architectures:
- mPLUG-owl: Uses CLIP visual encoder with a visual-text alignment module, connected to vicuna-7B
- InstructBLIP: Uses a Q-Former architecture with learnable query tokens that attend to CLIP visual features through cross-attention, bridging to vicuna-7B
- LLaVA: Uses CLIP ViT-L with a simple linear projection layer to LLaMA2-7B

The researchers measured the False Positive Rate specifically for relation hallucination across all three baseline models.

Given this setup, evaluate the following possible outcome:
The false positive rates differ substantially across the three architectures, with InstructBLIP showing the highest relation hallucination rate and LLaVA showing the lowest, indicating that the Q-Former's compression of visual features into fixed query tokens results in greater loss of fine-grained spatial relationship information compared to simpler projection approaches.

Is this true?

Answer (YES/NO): NO